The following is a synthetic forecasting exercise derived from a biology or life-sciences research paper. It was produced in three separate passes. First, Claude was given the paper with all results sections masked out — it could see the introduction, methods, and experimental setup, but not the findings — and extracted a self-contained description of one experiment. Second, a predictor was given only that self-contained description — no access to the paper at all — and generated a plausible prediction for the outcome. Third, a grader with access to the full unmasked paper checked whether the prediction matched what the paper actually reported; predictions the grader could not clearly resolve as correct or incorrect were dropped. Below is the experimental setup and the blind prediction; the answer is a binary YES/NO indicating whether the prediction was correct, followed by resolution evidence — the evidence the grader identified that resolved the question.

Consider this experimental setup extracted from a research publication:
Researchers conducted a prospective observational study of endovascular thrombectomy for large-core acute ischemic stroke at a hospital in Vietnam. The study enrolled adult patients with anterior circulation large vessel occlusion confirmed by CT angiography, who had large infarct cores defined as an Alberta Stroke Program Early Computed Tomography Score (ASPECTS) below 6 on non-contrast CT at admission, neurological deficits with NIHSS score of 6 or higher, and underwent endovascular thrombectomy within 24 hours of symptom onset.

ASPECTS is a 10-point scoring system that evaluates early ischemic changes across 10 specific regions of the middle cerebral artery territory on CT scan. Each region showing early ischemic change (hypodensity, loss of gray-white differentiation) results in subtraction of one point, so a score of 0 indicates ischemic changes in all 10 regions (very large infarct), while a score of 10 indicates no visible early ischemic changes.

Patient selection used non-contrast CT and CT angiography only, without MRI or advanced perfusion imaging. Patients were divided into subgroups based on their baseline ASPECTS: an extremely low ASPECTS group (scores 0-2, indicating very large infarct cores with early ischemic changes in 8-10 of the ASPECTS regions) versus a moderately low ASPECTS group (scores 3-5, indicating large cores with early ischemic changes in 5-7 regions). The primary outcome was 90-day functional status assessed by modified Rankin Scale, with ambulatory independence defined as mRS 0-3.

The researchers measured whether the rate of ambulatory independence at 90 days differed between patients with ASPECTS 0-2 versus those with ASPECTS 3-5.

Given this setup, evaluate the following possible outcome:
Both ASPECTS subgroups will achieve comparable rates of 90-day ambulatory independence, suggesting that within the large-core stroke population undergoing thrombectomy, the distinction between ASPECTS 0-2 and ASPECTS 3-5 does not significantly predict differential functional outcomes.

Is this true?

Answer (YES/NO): NO